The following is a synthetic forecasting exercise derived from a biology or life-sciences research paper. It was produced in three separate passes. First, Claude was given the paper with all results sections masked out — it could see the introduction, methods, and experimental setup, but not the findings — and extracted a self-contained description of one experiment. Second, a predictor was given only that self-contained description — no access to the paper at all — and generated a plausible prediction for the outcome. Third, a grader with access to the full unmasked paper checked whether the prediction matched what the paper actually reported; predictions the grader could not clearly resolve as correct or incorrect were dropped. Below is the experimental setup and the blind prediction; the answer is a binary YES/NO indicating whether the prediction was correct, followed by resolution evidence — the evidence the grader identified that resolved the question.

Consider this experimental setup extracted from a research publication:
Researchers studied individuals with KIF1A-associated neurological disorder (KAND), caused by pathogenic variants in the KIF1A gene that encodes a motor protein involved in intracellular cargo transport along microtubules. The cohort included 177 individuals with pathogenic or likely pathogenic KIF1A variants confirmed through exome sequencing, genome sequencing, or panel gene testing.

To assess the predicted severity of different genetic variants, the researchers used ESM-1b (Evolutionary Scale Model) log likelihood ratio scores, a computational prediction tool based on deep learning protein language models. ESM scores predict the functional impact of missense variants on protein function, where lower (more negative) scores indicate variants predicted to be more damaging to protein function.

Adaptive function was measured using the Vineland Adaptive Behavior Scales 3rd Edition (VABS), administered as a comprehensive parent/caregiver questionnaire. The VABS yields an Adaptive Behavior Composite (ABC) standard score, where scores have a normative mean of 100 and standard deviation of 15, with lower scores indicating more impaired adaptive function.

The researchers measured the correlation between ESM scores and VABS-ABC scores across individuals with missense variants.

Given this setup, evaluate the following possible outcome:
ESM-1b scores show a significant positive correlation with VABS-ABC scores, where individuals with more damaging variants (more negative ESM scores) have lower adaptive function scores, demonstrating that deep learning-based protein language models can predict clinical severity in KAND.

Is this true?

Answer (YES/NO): YES